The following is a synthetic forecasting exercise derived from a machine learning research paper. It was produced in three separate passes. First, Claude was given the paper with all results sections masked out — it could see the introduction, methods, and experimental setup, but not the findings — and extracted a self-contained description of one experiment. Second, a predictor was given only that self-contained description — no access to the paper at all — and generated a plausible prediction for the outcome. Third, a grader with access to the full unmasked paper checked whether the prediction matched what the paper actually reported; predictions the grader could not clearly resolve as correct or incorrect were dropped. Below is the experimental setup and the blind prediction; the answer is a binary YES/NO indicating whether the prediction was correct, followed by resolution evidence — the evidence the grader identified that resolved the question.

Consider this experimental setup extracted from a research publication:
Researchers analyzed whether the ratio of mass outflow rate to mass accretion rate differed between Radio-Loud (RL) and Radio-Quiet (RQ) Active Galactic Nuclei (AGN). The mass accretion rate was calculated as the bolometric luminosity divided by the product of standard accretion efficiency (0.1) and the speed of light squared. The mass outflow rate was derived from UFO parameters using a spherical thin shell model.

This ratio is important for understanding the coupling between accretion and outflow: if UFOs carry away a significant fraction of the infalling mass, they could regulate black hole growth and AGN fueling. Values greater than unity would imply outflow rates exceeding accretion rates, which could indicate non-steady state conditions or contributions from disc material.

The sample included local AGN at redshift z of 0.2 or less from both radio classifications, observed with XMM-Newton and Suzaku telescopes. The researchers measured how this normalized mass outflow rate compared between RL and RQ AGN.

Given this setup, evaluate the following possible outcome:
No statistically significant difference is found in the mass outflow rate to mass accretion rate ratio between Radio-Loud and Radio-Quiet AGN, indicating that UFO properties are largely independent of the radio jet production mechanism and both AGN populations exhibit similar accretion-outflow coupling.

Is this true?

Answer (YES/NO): YES